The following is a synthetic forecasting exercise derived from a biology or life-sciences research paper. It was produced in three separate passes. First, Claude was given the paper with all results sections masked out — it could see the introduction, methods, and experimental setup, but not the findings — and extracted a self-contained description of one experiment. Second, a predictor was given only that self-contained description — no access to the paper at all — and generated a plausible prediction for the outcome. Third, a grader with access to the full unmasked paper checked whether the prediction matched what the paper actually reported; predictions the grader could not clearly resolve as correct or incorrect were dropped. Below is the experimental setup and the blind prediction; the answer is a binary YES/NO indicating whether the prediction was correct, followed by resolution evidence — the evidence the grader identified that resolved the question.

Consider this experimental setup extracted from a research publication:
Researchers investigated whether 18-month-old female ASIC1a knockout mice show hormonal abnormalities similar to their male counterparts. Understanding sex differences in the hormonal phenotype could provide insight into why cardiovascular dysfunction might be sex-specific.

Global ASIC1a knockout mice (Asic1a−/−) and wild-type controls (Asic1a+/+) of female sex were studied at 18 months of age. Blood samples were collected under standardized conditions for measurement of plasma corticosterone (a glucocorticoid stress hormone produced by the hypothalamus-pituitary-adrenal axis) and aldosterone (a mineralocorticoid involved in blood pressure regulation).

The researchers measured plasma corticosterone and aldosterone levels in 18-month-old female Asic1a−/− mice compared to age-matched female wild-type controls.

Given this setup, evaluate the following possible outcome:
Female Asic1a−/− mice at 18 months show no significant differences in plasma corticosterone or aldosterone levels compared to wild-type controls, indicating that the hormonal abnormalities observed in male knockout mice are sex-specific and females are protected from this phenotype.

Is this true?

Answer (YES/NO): YES